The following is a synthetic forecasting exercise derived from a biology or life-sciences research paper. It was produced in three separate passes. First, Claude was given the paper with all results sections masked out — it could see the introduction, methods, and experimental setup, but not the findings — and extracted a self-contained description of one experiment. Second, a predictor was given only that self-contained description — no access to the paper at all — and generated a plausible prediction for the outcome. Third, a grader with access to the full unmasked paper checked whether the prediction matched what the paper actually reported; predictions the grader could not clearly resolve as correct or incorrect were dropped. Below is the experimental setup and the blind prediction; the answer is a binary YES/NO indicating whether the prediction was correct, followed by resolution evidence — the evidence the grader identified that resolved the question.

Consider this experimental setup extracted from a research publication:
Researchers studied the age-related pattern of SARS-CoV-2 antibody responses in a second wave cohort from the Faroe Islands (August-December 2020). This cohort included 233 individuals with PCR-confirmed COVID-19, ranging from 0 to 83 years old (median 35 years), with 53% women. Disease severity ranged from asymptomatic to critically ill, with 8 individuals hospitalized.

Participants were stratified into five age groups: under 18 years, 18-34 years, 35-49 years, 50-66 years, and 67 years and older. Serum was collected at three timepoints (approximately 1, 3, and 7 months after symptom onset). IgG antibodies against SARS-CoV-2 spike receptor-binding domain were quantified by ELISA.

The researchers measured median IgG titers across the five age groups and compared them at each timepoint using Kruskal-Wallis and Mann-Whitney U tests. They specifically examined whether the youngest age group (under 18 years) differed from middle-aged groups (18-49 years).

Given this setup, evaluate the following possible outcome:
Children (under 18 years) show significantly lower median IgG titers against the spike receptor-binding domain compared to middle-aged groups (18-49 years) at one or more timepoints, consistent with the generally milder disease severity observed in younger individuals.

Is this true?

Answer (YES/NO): NO